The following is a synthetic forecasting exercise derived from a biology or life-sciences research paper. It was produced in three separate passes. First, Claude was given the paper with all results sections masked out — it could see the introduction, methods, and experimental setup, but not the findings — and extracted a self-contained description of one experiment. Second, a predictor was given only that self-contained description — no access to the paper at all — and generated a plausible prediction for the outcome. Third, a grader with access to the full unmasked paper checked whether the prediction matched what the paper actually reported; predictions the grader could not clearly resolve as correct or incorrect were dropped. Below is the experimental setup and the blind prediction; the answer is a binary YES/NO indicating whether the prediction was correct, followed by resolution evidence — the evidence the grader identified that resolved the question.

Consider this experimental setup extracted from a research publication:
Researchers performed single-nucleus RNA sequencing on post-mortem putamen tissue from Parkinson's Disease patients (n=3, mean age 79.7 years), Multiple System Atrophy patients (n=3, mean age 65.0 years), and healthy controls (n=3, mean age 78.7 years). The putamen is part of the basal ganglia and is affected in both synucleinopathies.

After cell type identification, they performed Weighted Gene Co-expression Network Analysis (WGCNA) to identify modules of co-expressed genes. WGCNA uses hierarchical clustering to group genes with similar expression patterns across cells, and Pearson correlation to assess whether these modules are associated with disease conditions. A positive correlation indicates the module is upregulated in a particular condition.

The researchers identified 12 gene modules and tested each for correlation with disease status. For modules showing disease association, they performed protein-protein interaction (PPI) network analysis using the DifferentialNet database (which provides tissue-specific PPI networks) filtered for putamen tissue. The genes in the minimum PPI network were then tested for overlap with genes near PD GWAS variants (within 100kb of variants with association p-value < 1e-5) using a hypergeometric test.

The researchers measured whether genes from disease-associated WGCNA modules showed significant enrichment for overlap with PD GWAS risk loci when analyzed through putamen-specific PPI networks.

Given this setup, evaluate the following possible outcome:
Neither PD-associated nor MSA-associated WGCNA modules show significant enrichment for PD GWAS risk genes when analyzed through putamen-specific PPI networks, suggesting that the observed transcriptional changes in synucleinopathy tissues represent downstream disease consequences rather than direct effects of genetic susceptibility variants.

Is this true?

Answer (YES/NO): NO